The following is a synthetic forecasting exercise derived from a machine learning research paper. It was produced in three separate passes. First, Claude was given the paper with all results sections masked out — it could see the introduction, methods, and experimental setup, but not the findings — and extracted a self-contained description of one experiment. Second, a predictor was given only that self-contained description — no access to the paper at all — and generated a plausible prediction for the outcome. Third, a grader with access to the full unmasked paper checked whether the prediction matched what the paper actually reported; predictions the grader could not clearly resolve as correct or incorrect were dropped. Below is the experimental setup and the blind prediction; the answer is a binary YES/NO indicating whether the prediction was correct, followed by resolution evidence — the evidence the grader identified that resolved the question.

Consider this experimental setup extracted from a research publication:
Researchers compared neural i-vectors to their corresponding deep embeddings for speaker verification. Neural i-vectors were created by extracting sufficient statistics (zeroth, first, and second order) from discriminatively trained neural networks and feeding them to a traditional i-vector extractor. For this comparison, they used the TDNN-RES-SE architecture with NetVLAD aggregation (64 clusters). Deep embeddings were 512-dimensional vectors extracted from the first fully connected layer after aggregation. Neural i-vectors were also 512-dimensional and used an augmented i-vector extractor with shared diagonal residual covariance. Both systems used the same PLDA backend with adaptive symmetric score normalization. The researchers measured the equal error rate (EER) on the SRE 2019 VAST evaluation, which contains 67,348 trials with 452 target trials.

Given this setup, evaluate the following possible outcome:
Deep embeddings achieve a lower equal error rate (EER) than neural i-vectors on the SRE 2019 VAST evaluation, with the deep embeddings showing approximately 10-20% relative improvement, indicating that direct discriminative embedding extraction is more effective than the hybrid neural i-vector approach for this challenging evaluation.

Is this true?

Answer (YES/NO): YES